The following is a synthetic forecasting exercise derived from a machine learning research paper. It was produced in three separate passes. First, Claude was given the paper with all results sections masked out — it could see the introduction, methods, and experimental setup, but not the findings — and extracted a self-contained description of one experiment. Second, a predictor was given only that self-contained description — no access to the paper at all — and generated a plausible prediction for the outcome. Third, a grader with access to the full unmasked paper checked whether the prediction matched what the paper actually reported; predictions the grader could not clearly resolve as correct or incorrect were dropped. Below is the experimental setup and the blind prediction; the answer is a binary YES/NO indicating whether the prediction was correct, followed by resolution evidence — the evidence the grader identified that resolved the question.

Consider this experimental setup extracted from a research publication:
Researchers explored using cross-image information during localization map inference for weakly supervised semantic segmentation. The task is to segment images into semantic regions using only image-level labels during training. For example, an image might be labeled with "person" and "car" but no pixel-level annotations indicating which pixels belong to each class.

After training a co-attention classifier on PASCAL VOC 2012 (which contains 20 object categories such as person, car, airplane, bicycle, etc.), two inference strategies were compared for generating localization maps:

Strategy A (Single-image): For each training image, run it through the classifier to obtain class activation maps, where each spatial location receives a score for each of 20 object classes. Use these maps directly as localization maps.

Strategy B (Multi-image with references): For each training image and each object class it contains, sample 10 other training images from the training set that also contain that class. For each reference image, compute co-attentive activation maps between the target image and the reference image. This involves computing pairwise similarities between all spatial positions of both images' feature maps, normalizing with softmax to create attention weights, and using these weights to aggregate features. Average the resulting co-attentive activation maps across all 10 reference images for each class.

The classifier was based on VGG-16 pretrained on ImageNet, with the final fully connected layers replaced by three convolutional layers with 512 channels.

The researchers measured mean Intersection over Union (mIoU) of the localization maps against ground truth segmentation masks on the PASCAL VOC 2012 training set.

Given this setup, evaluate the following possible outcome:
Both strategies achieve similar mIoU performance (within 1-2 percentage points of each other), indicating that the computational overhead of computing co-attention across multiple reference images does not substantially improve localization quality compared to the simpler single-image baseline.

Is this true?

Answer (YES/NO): NO